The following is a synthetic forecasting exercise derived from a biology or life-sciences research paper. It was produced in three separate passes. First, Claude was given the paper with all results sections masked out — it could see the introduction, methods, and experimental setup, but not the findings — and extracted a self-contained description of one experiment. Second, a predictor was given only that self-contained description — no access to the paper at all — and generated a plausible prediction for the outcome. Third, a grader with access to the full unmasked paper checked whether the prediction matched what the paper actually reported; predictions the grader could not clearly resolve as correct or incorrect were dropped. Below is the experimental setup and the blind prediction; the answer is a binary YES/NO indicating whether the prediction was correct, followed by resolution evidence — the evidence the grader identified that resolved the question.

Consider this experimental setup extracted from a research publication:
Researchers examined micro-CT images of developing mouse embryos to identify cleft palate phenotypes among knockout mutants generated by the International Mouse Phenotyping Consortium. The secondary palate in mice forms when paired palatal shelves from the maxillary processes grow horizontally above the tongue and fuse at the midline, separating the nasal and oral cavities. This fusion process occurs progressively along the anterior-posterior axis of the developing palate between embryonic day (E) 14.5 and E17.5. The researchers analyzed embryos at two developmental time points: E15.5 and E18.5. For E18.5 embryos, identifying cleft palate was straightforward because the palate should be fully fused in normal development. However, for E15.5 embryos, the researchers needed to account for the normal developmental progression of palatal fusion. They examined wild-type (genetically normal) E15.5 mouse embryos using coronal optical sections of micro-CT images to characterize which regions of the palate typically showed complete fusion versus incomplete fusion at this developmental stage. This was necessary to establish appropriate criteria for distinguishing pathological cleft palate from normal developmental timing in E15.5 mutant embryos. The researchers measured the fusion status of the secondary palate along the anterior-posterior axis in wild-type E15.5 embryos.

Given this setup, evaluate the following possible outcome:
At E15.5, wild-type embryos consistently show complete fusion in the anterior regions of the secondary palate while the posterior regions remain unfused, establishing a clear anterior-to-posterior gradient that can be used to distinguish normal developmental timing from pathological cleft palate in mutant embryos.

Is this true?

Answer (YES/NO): NO